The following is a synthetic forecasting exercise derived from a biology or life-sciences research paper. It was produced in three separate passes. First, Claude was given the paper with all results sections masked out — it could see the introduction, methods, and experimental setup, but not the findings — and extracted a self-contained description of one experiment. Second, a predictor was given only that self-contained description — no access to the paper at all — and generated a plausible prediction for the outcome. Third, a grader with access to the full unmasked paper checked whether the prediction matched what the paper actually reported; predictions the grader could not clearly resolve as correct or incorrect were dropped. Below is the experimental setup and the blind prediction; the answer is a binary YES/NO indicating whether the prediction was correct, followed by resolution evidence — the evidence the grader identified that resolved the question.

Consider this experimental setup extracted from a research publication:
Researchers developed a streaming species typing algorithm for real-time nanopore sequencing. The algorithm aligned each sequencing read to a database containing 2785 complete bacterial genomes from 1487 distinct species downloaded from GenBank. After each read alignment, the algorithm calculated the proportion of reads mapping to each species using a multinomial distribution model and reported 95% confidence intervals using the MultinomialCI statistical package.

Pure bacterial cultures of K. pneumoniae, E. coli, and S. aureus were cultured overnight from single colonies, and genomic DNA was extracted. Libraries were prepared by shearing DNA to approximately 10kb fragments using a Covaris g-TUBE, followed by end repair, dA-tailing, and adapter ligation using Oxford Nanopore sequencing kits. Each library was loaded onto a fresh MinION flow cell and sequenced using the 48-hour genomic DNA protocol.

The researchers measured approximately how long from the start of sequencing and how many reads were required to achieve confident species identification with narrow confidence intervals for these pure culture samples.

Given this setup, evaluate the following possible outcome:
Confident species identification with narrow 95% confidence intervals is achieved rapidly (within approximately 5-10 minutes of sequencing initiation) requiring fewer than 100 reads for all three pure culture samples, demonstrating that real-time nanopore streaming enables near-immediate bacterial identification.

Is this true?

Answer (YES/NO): NO